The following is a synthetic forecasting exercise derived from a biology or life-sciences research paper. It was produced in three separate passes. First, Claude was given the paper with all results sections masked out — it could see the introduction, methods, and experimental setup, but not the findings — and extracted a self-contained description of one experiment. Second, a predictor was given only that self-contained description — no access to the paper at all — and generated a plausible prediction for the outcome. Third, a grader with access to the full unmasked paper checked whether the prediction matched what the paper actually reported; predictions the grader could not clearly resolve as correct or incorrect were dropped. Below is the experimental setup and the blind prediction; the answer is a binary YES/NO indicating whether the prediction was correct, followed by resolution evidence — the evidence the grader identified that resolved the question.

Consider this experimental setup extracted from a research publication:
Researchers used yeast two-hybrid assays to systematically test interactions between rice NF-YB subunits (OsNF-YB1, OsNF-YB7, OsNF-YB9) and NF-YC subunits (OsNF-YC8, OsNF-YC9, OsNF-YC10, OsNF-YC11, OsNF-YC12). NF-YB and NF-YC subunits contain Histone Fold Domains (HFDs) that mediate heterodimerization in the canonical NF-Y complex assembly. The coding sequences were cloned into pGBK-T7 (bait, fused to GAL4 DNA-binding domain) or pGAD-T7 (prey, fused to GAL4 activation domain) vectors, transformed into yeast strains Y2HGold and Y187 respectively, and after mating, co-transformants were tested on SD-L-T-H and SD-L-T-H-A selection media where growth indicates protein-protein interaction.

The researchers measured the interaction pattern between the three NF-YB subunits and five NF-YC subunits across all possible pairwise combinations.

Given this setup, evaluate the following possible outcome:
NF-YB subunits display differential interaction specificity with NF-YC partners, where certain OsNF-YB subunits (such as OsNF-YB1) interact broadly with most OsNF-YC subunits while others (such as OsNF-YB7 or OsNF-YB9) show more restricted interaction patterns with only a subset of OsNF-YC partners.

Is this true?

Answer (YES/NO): NO